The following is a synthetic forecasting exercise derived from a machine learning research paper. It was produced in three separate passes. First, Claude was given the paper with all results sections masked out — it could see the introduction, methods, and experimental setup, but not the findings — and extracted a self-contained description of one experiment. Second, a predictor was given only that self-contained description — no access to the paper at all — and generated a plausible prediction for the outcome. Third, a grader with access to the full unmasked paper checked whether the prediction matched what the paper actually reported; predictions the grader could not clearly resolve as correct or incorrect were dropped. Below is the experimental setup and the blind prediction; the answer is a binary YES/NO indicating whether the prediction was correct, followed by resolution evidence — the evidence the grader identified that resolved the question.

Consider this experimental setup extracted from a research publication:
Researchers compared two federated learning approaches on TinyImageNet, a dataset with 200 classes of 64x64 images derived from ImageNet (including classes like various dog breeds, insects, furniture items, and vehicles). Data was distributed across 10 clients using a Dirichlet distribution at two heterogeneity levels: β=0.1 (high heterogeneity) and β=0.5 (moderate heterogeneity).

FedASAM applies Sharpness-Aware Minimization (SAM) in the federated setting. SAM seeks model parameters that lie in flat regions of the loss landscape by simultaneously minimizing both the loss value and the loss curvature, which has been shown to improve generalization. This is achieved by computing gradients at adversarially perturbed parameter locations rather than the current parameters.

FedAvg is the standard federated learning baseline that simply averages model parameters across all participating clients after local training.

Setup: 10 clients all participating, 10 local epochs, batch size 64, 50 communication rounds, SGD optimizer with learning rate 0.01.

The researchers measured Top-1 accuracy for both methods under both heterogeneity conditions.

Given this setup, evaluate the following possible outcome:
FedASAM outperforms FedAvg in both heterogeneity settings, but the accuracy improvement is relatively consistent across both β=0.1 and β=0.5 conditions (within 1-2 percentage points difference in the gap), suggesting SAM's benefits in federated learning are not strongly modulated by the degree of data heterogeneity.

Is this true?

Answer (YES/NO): NO